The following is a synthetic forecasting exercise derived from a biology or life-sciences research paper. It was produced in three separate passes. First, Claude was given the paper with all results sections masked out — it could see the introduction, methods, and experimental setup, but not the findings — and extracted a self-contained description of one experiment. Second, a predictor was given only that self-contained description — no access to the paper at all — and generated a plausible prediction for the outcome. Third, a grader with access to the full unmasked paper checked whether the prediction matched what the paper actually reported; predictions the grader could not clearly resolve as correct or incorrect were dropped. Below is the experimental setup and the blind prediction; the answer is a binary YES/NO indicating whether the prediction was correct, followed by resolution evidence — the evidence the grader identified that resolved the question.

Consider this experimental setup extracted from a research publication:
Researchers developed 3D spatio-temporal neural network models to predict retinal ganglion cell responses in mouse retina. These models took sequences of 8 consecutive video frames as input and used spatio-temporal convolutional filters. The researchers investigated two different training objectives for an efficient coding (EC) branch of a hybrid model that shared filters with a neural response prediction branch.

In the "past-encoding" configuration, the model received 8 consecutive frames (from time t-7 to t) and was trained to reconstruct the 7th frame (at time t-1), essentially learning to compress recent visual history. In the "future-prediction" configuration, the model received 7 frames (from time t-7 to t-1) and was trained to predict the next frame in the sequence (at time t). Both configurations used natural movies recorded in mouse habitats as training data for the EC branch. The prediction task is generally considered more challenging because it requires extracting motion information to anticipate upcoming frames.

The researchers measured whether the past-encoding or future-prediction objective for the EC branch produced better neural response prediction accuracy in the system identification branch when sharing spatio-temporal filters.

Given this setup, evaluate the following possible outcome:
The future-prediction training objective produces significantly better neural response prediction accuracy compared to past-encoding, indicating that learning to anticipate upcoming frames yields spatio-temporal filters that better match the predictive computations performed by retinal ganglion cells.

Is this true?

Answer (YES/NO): NO